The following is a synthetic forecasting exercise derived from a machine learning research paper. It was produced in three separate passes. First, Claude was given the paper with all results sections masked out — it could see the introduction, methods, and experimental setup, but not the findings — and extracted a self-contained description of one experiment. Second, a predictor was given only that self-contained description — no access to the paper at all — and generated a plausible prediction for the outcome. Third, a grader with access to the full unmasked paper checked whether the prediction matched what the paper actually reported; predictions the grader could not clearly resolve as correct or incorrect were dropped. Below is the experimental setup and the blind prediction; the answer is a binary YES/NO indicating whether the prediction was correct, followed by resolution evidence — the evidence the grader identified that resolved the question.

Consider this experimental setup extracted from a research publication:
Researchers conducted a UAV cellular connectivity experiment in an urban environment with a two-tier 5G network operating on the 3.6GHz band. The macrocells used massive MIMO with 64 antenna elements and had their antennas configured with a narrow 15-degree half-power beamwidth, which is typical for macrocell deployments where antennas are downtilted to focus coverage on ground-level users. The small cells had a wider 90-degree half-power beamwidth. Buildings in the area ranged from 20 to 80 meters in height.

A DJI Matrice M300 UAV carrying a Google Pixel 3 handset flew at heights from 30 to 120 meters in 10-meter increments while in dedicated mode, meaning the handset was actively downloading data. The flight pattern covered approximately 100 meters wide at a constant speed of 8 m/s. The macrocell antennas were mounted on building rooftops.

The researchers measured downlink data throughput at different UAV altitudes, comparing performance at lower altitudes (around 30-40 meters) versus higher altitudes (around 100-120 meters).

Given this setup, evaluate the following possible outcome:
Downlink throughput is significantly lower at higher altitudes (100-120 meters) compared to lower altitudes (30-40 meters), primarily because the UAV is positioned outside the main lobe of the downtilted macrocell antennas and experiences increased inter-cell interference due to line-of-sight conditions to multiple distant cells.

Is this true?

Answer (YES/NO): YES